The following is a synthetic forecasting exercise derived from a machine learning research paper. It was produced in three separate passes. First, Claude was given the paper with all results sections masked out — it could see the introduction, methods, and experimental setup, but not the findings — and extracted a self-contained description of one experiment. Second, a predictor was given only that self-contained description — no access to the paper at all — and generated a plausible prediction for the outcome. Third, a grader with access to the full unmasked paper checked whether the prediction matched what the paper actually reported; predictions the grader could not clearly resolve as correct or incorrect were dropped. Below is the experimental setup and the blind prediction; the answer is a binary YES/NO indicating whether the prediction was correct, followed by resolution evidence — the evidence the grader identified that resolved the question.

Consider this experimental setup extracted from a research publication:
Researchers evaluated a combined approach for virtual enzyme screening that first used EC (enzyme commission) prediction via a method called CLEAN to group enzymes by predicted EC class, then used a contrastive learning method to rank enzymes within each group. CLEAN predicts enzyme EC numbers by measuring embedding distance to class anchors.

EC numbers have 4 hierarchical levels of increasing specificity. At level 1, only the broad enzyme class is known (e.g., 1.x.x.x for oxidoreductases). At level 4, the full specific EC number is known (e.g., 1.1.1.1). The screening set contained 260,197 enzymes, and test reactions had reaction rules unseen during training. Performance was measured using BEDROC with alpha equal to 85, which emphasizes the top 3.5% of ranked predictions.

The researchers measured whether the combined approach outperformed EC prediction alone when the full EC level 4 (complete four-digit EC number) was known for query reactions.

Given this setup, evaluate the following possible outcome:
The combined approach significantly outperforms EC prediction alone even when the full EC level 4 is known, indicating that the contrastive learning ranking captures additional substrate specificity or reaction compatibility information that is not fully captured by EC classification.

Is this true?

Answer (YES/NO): NO